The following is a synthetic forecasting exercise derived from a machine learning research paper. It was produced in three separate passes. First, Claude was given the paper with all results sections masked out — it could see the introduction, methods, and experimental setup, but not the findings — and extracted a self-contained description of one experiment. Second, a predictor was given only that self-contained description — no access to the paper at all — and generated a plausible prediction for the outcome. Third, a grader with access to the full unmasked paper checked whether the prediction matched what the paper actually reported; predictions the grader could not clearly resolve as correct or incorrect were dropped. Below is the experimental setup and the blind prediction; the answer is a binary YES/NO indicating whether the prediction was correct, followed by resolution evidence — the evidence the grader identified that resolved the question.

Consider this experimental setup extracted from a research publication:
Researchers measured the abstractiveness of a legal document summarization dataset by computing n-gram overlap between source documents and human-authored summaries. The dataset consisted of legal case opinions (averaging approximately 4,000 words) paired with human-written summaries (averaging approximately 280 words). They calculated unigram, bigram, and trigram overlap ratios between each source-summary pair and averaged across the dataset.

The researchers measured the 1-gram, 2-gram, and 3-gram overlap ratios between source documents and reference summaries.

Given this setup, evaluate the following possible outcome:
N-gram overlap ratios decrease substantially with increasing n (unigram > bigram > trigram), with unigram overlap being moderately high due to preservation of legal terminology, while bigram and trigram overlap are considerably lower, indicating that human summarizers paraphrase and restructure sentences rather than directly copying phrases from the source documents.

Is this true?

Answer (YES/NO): YES